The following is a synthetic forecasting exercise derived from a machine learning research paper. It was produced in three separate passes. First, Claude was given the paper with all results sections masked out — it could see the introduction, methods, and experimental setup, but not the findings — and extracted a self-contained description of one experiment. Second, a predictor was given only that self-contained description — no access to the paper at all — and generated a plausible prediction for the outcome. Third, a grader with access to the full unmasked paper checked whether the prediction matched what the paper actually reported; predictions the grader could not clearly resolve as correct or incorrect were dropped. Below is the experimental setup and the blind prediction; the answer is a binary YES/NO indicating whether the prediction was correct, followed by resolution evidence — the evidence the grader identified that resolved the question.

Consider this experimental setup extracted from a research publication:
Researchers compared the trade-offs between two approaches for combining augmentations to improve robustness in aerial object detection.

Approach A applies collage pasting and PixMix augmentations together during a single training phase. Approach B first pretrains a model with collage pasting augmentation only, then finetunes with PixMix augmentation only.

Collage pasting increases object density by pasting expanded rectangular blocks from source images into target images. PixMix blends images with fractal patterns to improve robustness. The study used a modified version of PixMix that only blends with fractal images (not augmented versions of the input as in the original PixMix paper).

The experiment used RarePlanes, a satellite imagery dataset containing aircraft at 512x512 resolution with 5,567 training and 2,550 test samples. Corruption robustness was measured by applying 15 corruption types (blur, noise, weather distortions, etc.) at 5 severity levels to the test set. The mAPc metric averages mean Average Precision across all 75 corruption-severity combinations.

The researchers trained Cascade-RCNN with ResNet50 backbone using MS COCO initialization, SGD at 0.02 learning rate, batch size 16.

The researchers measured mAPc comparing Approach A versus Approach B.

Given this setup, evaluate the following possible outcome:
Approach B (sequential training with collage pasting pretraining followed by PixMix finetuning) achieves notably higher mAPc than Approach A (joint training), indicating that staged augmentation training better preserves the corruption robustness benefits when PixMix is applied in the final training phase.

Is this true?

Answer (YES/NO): NO